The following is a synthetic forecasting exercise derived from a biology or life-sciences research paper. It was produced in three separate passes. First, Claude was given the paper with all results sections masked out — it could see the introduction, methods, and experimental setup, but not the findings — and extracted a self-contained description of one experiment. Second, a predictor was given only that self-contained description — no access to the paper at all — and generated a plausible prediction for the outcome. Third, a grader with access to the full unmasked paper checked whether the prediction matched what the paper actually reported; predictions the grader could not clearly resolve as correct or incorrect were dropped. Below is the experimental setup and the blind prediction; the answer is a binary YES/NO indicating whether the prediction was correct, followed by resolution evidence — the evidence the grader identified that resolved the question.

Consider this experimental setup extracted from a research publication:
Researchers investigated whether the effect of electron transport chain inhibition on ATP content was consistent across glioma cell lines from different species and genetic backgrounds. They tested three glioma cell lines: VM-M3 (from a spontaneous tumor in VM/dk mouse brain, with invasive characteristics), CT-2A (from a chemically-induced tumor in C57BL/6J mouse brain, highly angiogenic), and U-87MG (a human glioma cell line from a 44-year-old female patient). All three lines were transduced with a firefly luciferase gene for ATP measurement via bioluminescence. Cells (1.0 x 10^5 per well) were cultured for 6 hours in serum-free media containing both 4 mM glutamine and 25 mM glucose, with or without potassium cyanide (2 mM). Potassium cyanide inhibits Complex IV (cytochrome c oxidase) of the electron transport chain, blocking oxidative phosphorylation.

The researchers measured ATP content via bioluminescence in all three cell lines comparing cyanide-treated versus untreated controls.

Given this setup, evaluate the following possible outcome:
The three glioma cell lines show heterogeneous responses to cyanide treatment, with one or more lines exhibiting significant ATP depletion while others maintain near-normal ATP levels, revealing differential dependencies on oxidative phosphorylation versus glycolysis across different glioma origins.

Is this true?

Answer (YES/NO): NO